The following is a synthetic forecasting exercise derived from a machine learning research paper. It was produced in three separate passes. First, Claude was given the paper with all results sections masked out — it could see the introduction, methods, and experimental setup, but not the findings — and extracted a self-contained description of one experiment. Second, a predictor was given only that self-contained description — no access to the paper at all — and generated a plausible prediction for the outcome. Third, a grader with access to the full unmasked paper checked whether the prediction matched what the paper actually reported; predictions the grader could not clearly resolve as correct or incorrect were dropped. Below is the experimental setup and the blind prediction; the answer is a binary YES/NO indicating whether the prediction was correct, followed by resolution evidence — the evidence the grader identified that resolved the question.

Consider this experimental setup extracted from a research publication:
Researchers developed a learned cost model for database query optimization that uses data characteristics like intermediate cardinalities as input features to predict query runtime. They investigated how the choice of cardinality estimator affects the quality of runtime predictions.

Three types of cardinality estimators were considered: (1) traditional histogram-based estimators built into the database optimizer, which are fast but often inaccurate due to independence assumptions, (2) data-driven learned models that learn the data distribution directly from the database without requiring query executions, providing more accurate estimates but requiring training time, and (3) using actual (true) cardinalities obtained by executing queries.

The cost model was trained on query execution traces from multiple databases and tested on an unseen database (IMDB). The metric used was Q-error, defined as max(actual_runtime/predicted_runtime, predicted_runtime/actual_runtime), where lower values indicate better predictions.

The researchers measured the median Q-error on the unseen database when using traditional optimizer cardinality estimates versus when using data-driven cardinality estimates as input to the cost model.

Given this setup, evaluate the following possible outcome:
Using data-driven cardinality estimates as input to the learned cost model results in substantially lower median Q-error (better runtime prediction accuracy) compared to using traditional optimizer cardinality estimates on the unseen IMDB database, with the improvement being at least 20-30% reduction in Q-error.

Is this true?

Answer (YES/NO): NO